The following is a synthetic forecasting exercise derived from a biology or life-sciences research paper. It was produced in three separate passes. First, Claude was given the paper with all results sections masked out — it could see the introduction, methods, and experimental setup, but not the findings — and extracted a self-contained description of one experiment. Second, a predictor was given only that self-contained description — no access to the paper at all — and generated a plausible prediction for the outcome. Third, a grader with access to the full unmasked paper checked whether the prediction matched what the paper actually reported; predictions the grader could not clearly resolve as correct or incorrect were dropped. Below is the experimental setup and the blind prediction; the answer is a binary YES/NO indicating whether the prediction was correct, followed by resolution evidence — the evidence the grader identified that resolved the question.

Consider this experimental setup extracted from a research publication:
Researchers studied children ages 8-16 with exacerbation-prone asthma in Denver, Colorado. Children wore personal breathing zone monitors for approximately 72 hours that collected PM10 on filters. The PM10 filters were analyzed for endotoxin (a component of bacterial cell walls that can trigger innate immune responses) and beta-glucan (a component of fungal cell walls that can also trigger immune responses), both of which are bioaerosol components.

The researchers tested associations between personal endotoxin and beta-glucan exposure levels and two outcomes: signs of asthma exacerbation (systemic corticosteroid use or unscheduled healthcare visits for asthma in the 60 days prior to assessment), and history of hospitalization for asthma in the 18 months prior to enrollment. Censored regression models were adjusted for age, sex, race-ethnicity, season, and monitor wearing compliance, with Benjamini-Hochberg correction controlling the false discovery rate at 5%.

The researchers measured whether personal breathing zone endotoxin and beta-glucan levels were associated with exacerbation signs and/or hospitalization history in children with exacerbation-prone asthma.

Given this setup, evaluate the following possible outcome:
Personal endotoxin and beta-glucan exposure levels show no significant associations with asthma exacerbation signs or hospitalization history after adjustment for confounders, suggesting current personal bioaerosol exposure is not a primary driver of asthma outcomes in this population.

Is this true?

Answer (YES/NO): NO